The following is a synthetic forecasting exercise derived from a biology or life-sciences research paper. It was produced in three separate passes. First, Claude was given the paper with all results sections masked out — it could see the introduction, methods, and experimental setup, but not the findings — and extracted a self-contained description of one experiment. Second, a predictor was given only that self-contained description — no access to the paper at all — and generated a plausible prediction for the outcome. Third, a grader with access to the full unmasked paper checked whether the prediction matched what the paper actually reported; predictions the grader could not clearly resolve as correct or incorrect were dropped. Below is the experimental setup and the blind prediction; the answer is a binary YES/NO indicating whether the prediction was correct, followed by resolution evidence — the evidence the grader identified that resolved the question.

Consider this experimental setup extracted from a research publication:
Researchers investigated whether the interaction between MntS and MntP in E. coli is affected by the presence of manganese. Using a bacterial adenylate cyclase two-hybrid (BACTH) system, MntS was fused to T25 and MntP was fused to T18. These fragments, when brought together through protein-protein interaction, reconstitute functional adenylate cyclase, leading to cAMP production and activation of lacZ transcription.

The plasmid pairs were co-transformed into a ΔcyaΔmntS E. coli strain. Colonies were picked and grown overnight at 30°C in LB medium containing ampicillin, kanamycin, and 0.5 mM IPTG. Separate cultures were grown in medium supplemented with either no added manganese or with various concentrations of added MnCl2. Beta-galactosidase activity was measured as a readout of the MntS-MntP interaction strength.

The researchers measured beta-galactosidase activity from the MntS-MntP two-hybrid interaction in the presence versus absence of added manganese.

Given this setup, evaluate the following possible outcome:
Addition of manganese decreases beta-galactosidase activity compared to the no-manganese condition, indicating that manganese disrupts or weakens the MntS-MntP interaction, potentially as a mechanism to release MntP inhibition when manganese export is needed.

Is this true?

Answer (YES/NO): NO